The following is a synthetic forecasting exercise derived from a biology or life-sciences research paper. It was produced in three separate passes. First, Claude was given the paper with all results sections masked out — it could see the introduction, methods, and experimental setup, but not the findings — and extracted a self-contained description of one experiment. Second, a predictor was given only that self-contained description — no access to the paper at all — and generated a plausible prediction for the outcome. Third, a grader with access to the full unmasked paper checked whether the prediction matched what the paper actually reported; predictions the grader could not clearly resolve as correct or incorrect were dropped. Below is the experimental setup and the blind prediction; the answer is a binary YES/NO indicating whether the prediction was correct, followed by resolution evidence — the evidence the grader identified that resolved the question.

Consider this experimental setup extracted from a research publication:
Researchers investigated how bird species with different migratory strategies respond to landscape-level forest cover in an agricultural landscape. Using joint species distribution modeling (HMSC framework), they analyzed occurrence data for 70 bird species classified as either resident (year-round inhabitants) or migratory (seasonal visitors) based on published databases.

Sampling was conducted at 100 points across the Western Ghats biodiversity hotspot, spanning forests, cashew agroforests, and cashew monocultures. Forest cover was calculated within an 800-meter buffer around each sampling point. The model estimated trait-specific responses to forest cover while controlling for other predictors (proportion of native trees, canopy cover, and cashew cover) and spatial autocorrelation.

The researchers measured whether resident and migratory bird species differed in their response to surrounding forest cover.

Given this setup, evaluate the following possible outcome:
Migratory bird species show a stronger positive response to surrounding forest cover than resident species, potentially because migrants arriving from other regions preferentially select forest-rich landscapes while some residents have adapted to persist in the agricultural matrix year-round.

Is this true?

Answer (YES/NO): NO